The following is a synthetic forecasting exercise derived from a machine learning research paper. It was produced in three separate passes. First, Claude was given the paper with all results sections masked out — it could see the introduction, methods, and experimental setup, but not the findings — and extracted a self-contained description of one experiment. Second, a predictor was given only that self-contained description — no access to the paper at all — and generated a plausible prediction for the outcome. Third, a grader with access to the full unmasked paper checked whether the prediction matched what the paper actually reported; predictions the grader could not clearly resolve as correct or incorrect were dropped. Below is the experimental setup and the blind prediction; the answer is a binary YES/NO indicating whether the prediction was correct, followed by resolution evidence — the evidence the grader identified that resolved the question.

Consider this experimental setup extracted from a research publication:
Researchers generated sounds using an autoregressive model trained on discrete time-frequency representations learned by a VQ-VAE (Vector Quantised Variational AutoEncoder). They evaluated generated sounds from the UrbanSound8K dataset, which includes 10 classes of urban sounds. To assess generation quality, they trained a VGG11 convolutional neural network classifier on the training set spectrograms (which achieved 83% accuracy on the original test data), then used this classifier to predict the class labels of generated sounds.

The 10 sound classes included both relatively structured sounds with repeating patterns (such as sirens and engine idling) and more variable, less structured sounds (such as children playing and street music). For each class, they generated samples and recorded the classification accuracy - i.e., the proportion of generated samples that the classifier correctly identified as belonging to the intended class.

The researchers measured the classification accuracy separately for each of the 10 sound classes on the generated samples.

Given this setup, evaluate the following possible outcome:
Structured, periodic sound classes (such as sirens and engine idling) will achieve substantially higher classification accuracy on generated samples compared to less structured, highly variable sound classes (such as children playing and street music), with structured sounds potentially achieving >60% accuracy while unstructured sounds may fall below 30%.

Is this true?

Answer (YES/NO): NO